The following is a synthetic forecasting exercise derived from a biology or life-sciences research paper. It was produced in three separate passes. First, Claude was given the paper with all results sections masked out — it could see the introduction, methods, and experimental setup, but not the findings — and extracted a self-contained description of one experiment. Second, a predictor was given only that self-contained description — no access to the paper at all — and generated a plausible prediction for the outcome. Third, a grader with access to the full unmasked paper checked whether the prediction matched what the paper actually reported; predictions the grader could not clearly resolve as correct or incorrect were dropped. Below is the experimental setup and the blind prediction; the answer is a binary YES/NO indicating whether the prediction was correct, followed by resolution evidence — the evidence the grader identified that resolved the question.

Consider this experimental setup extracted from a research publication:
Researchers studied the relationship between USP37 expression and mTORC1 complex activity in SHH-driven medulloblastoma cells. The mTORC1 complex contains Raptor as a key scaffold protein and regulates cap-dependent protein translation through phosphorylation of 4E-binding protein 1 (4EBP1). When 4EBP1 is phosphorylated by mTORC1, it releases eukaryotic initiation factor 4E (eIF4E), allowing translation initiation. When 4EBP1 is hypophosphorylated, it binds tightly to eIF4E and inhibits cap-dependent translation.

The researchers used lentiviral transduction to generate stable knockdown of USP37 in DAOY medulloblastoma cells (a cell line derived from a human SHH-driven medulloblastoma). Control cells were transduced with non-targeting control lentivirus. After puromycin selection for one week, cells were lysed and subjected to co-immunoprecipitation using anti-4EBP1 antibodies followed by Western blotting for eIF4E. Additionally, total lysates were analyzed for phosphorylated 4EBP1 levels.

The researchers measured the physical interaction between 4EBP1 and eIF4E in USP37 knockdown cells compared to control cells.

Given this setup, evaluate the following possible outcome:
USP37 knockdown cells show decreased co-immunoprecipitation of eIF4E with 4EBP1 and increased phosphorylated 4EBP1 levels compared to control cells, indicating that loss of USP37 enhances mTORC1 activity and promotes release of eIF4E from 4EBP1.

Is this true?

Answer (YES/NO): NO